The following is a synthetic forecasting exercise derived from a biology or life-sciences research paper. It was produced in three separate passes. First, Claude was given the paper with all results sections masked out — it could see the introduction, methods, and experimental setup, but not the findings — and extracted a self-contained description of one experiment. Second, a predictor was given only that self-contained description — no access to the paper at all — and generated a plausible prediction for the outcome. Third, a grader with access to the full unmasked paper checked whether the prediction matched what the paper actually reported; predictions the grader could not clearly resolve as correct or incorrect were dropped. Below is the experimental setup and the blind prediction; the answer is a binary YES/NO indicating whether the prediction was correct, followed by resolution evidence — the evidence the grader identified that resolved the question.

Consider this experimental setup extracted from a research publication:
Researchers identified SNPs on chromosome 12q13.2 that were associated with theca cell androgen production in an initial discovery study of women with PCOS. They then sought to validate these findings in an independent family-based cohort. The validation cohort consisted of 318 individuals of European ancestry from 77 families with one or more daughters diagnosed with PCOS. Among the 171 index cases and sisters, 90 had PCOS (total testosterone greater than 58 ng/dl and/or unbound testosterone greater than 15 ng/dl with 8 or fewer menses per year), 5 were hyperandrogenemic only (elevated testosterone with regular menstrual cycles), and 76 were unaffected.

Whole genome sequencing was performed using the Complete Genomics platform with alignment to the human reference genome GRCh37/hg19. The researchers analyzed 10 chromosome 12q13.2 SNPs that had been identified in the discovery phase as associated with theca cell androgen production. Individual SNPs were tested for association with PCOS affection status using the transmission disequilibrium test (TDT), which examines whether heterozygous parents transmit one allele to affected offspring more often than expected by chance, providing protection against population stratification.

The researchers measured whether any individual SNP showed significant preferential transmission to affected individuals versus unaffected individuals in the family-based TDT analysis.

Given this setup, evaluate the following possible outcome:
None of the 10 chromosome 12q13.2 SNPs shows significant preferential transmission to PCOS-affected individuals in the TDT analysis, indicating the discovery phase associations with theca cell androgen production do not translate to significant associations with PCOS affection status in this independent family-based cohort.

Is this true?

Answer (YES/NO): YES